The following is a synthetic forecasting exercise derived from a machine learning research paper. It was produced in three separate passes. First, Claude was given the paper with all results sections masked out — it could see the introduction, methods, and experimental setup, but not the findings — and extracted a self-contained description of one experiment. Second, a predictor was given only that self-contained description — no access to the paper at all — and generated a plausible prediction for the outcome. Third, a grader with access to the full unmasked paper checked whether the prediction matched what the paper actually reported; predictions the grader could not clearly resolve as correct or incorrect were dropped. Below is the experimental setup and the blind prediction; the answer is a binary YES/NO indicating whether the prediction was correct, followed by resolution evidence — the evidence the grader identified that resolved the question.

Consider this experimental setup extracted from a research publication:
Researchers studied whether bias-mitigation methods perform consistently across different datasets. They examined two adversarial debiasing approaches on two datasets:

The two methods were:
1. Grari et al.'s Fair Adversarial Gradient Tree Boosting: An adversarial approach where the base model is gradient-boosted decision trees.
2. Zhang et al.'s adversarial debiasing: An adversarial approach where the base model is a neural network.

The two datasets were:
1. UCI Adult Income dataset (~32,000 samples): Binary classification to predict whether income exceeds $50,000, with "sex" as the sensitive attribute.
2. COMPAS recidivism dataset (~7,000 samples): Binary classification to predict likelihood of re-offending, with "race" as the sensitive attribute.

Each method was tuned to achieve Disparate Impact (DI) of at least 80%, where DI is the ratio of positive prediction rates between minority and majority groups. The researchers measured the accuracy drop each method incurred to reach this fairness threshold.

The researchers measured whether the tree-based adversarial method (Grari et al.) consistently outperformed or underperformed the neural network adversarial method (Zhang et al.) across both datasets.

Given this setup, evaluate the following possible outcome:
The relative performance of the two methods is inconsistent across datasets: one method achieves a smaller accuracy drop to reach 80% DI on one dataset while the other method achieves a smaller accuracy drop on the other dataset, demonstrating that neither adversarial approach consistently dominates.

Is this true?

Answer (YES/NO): YES